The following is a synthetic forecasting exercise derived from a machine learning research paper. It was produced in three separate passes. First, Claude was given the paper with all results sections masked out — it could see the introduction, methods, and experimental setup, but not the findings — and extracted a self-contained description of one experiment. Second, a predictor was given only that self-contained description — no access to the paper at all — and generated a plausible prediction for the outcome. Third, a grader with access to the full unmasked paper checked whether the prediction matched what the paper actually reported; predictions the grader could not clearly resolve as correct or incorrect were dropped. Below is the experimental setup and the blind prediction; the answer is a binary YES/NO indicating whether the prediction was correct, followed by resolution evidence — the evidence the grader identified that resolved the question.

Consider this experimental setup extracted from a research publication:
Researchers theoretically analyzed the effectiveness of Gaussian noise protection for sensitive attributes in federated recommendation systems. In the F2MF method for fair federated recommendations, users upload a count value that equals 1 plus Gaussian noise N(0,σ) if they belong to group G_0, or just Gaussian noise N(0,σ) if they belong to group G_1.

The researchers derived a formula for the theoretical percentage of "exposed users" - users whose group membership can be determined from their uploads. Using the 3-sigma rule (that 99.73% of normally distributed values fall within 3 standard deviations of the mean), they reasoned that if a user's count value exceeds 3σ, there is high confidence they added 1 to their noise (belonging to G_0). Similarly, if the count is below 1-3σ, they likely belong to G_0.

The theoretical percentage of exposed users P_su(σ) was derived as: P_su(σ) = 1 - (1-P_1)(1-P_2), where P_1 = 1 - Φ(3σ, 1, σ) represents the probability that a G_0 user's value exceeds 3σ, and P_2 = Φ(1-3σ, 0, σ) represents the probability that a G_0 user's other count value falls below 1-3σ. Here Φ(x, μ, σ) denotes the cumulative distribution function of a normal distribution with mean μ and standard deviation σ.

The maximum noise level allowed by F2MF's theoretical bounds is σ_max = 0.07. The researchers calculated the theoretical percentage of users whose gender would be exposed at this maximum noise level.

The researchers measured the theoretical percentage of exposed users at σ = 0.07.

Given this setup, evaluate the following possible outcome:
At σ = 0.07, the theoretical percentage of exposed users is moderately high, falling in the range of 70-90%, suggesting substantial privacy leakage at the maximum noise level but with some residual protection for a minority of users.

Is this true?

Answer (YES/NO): NO